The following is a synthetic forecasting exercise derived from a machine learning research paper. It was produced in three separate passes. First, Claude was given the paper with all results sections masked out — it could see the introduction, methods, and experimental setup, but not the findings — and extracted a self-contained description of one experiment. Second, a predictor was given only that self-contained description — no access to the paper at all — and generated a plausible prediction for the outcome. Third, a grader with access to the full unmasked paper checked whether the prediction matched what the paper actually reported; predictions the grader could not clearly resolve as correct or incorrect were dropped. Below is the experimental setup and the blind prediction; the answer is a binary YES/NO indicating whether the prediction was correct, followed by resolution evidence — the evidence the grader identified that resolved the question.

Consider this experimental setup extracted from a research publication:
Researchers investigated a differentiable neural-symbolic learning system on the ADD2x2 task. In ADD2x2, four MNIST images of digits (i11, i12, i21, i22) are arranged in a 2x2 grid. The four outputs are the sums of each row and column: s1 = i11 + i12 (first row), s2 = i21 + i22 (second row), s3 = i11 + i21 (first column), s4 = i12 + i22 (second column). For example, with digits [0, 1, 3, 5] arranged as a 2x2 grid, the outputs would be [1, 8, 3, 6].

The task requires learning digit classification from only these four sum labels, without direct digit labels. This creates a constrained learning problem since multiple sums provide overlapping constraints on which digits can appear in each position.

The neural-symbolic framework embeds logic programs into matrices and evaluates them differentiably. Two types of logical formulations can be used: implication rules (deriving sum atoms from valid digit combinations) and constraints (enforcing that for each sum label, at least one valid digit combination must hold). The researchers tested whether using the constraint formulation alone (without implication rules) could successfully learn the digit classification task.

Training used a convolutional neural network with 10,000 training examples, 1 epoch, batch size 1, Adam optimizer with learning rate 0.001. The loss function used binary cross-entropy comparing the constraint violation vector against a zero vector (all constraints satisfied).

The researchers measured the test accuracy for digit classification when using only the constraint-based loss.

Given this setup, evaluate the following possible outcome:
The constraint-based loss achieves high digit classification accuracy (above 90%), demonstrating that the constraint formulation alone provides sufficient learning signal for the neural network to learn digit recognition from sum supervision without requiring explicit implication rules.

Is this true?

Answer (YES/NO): YES